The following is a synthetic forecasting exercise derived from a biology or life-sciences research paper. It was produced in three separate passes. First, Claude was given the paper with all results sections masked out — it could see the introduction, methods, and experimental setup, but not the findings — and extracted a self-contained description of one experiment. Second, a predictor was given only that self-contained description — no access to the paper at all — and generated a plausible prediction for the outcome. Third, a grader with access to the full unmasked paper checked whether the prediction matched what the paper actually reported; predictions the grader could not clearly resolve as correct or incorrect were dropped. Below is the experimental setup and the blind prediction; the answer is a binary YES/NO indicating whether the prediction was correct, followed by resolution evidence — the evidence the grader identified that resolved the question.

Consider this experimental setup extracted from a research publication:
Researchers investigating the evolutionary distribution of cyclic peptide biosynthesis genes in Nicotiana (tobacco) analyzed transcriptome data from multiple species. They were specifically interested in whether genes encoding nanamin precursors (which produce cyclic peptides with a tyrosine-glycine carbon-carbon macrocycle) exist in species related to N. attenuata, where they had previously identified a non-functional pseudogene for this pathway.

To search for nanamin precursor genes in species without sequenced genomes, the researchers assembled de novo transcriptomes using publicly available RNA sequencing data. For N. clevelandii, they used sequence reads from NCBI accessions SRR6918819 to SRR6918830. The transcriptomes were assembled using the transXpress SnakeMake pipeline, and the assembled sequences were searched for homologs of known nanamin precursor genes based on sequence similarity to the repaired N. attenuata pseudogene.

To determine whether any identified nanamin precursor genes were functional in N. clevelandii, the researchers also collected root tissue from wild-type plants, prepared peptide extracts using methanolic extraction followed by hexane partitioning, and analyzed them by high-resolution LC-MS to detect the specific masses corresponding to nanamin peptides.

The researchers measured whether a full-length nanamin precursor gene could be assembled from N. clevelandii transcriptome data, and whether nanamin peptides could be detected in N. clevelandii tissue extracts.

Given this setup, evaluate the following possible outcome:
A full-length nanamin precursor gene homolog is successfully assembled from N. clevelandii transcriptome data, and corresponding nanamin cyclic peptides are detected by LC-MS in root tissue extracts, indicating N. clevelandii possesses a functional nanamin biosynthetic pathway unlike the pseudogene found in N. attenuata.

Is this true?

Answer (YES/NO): YES